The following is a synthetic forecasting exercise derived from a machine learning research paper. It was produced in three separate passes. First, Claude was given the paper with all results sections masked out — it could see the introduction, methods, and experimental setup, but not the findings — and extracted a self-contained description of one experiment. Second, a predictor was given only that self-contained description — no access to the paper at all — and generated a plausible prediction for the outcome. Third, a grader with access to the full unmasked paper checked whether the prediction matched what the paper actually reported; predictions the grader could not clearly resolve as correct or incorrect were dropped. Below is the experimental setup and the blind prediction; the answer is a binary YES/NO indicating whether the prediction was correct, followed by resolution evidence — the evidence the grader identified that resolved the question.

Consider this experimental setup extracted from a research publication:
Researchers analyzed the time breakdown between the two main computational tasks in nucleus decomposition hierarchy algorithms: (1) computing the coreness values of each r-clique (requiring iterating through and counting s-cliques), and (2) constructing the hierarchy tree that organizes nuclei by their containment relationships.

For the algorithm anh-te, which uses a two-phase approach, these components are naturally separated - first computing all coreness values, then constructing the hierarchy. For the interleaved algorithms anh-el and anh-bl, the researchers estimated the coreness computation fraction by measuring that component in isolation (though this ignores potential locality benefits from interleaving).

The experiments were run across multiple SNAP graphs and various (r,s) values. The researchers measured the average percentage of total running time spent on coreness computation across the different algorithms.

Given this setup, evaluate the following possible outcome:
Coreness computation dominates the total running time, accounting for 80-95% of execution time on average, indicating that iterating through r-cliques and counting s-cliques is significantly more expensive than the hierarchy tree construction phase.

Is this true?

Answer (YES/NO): NO